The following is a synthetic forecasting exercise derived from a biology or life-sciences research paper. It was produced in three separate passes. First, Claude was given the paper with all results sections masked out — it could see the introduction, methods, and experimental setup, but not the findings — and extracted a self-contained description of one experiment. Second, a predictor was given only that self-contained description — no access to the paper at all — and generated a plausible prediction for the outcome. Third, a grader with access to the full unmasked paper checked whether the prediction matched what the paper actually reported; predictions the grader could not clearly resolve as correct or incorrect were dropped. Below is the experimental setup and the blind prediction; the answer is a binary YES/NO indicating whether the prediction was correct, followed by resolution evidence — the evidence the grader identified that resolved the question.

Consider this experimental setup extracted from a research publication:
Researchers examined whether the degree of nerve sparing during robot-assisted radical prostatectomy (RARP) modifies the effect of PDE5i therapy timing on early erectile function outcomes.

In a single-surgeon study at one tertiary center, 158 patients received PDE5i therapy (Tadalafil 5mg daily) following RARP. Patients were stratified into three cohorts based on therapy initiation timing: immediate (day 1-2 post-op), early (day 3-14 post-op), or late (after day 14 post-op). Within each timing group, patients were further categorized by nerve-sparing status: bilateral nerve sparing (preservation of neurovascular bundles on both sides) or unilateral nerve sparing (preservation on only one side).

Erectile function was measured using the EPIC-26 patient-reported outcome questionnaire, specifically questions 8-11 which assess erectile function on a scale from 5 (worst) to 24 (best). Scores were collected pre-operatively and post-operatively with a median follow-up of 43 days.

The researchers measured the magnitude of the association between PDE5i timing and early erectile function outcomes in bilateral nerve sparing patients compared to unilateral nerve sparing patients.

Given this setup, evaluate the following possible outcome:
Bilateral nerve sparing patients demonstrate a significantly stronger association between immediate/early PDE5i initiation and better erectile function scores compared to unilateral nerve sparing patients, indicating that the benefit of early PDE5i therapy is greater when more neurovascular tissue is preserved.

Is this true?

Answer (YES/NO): YES